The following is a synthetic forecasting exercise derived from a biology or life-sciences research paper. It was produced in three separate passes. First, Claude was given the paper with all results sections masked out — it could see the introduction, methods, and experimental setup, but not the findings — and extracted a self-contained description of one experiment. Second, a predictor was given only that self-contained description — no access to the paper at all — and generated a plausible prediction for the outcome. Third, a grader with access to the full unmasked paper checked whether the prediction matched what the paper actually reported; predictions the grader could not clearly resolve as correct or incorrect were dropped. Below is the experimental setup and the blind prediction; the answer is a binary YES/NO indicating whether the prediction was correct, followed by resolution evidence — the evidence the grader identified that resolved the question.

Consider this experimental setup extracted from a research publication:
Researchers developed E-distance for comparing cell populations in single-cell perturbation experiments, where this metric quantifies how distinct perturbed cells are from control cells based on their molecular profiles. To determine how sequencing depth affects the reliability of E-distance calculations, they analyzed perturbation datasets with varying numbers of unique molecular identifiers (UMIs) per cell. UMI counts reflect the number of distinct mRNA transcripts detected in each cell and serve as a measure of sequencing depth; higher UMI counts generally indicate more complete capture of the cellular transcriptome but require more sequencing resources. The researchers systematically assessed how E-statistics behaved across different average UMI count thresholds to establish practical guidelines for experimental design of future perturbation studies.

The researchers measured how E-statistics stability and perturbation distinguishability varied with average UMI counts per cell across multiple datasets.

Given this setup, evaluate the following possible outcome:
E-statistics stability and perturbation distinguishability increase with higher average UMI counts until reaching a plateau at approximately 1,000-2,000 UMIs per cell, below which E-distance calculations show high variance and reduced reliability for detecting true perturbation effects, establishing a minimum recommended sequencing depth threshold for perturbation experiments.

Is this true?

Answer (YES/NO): NO